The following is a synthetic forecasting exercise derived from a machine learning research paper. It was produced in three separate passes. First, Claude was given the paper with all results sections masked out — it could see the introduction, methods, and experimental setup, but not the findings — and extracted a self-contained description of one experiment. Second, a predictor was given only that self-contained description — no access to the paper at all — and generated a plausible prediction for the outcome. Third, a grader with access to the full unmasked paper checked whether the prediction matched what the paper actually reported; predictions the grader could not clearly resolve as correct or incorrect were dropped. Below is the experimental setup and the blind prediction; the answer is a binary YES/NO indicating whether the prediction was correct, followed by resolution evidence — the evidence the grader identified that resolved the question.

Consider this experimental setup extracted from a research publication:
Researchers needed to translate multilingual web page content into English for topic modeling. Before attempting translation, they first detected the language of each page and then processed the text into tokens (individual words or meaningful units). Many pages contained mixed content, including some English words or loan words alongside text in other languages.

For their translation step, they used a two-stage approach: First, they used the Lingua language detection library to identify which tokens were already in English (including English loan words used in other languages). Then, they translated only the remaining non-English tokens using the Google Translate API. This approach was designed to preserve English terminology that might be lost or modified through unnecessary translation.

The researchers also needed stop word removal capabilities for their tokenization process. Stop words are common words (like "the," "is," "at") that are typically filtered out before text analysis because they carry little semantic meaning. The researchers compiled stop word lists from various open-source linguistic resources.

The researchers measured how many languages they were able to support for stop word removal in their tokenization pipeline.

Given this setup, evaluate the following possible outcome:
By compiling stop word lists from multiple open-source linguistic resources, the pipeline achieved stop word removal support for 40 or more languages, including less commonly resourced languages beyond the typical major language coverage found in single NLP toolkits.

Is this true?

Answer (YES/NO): YES